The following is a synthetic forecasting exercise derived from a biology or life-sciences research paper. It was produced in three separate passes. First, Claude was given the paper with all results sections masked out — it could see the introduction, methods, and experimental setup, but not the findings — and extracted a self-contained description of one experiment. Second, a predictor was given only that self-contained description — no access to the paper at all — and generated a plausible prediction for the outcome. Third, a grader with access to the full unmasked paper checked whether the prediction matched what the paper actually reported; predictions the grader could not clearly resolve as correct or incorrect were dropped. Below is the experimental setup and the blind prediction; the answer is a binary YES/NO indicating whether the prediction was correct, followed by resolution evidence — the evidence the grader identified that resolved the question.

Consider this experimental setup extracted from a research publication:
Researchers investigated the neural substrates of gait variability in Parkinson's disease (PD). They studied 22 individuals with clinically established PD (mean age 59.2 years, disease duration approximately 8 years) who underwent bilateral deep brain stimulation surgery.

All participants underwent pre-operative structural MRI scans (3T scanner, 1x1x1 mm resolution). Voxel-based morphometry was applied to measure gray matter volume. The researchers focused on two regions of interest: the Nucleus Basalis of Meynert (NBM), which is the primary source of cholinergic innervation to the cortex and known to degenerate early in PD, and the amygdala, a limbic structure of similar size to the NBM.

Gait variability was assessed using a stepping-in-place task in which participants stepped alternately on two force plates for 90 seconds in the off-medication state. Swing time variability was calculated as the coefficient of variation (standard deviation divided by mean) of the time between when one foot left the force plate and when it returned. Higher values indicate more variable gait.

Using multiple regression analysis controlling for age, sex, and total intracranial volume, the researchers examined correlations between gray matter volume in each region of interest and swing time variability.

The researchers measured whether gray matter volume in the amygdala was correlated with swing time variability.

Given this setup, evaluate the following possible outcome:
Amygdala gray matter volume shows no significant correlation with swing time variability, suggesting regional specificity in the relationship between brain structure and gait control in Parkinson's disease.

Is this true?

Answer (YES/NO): YES